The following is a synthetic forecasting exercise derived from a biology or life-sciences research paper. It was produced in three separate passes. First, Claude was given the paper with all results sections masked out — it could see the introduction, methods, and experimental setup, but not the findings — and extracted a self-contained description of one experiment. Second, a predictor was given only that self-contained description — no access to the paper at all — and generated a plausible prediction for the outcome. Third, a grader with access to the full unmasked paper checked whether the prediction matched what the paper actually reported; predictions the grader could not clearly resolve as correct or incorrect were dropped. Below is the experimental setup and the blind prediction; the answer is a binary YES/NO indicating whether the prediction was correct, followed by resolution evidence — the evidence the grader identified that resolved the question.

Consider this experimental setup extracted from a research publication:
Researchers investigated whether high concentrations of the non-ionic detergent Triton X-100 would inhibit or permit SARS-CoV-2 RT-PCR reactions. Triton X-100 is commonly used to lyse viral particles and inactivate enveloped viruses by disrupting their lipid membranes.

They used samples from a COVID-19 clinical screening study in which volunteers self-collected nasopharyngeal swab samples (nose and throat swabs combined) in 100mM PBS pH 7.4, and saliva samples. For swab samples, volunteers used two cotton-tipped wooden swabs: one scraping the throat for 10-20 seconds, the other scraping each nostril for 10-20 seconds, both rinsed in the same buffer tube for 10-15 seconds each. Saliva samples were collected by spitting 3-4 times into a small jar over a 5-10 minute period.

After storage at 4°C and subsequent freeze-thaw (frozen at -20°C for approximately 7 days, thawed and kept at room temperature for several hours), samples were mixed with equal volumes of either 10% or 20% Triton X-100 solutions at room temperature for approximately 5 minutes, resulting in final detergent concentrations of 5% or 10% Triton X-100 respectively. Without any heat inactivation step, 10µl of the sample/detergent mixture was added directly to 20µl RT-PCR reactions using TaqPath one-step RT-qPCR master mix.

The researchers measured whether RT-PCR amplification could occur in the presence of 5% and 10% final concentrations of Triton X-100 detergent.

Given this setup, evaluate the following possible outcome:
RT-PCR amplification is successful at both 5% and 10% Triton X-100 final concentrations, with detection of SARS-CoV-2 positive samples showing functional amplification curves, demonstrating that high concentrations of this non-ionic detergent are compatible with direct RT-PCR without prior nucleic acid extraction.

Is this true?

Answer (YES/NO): YES